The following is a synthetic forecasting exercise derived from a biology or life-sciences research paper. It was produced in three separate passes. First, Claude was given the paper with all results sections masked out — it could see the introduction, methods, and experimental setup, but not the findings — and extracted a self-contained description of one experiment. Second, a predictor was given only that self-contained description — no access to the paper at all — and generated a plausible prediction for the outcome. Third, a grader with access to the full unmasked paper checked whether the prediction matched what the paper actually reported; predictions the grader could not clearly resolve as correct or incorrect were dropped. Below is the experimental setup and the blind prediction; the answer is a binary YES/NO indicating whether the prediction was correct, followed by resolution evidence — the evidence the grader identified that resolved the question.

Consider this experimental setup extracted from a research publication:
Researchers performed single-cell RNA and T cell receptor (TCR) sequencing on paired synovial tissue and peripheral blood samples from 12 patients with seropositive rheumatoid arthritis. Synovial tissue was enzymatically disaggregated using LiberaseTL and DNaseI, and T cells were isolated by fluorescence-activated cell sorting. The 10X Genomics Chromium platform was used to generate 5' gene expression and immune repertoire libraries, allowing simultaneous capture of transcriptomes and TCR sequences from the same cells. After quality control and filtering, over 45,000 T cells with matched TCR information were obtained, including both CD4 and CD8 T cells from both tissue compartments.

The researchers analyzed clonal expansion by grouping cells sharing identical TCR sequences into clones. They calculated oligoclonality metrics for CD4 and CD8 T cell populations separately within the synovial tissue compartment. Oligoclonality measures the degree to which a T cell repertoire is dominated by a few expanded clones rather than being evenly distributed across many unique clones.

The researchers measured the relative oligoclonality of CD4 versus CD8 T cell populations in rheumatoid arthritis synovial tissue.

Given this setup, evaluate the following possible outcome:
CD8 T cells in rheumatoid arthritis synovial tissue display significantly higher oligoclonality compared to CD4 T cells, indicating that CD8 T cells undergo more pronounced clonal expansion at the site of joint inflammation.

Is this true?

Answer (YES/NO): YES